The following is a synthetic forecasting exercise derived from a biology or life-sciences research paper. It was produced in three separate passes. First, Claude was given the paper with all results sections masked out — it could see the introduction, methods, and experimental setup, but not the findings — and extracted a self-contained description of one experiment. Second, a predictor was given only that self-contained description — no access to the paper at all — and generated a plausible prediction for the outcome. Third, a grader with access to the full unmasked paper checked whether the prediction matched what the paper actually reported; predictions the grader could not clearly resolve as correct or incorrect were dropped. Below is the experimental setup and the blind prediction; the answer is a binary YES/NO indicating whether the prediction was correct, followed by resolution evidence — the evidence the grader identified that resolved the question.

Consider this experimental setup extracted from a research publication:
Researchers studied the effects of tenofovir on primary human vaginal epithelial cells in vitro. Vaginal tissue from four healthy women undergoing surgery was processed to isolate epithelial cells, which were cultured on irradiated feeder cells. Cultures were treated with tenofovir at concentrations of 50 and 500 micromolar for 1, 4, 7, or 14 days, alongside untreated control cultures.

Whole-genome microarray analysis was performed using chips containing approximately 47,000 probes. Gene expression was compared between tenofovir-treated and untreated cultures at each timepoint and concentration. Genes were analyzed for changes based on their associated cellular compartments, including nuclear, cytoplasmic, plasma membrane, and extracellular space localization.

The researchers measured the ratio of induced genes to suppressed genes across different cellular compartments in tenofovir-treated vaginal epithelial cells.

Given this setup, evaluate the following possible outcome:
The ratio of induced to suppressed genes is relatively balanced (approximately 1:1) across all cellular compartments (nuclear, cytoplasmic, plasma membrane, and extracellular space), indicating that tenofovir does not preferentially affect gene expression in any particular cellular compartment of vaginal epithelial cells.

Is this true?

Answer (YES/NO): NO